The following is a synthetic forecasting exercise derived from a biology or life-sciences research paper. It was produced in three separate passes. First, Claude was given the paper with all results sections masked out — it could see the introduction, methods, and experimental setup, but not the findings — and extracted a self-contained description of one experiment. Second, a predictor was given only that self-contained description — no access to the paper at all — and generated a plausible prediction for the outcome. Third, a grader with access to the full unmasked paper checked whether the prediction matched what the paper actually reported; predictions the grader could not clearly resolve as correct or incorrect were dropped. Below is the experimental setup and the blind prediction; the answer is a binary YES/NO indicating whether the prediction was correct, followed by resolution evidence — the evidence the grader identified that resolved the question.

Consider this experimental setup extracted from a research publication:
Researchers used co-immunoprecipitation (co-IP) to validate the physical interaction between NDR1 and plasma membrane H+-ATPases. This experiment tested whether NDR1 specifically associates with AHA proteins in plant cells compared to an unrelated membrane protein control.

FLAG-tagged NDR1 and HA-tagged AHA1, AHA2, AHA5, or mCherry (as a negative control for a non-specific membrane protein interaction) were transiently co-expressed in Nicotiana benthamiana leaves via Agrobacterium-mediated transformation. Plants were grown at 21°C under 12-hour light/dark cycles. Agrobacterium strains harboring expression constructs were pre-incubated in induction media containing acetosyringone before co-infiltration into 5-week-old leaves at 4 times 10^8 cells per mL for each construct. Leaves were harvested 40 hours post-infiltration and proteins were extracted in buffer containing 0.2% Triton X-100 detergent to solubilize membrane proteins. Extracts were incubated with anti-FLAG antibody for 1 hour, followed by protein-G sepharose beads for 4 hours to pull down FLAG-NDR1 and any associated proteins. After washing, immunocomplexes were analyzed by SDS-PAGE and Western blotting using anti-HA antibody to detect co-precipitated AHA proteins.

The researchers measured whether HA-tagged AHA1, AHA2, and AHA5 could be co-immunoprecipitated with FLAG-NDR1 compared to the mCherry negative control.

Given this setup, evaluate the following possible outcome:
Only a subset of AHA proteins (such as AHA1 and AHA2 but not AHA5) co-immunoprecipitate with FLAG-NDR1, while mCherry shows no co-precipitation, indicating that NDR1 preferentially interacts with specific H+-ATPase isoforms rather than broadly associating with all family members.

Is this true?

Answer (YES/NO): NO